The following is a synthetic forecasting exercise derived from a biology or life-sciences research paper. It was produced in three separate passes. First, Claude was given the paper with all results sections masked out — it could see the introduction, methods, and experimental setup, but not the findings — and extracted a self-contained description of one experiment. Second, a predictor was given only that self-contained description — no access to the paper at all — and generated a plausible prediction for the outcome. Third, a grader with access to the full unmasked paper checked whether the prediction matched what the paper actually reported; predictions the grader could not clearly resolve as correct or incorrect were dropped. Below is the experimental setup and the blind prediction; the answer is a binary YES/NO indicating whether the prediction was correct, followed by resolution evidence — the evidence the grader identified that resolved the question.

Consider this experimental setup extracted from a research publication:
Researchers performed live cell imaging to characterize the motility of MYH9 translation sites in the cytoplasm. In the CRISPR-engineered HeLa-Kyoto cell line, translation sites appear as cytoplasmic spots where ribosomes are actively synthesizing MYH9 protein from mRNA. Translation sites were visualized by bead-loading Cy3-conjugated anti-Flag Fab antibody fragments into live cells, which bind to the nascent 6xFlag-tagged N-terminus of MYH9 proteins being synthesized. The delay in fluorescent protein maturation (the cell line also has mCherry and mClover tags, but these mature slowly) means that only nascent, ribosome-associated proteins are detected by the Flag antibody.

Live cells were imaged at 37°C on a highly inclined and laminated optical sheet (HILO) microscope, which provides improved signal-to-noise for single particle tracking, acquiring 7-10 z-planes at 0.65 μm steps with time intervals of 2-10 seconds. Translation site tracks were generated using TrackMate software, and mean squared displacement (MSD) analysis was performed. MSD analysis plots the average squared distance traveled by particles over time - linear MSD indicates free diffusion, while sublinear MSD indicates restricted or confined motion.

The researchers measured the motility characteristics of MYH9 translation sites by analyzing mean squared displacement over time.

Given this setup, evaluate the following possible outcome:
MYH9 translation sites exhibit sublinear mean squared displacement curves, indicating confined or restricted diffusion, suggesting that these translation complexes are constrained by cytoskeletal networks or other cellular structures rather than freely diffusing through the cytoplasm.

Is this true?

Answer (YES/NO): NO